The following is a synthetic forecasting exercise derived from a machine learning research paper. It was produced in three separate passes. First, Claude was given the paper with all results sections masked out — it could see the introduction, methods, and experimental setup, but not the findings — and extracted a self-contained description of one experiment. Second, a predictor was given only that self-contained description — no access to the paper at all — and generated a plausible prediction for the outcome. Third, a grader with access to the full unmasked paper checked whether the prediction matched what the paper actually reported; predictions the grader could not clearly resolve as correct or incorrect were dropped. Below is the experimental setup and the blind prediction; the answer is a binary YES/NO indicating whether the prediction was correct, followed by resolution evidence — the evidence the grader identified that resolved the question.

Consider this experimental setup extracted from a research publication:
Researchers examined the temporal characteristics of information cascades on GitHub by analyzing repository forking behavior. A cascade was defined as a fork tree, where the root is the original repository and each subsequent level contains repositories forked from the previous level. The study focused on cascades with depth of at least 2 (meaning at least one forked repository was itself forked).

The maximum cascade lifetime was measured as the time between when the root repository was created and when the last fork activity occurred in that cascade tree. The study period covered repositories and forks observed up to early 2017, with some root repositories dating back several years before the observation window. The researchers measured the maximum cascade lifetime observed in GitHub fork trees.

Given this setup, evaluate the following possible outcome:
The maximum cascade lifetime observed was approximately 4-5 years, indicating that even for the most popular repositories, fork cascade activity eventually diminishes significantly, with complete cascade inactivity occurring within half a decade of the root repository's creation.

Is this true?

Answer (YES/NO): NO